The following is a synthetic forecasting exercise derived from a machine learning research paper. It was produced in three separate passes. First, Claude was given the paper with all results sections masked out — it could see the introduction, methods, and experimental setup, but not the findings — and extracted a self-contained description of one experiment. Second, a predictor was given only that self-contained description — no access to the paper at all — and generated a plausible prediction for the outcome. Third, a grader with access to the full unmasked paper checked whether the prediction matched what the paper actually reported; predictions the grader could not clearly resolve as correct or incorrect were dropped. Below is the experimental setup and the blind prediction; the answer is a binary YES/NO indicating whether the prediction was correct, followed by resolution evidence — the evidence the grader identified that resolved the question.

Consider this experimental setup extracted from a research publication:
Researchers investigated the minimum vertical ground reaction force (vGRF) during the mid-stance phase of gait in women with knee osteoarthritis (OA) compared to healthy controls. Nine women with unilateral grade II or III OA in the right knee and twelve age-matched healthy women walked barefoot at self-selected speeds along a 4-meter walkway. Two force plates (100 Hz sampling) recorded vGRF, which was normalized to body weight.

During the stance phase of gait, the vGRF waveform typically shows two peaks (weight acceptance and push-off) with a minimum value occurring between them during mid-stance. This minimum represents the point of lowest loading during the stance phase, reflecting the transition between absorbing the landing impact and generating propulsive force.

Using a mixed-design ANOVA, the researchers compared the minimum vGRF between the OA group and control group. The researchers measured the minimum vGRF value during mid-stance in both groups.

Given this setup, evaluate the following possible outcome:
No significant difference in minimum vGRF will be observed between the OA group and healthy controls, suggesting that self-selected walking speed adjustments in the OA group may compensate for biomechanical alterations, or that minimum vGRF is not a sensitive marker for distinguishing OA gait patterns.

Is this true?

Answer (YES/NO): YES